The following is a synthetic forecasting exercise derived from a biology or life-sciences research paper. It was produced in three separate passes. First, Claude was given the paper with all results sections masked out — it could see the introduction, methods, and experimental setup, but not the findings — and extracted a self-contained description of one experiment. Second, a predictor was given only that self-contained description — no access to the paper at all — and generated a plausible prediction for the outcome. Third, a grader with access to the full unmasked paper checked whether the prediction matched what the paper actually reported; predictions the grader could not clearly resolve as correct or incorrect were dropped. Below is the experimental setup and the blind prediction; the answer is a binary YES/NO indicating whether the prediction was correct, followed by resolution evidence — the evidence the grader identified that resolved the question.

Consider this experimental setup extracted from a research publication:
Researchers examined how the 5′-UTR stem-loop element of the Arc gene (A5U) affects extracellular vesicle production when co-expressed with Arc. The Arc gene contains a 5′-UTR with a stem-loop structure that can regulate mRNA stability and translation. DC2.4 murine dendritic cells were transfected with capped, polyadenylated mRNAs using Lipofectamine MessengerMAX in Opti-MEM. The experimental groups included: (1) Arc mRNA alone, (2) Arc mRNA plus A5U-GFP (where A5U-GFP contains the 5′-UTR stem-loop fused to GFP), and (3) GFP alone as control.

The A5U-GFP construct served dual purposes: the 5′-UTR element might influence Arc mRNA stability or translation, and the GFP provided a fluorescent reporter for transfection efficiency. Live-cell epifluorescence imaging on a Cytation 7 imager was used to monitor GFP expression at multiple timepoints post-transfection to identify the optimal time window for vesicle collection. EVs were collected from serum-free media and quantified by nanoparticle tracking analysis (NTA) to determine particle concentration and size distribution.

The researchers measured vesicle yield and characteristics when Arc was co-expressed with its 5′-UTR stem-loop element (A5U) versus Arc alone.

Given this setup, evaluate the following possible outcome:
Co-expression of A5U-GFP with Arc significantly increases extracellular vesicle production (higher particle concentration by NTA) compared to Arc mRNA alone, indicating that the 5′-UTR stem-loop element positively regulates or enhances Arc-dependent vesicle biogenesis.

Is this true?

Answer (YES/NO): YES